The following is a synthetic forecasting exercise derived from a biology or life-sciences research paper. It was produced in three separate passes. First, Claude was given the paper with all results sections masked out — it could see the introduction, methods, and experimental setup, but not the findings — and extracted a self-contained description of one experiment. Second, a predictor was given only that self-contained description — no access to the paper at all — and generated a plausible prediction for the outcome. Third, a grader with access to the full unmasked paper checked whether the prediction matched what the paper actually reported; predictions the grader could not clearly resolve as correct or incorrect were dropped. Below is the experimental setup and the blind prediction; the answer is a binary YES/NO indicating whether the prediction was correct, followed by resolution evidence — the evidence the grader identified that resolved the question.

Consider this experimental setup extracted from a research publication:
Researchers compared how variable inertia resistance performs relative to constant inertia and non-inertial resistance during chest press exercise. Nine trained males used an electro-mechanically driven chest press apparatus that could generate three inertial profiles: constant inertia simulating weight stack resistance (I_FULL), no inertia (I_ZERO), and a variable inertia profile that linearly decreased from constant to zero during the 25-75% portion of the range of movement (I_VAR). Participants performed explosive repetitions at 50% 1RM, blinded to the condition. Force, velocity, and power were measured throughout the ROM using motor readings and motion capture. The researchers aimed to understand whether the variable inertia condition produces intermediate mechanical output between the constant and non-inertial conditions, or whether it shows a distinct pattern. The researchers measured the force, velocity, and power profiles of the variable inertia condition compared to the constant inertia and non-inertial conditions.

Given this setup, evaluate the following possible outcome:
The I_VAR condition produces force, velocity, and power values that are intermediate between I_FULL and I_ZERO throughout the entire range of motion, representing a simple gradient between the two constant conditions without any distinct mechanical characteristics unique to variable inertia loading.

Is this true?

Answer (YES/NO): NO